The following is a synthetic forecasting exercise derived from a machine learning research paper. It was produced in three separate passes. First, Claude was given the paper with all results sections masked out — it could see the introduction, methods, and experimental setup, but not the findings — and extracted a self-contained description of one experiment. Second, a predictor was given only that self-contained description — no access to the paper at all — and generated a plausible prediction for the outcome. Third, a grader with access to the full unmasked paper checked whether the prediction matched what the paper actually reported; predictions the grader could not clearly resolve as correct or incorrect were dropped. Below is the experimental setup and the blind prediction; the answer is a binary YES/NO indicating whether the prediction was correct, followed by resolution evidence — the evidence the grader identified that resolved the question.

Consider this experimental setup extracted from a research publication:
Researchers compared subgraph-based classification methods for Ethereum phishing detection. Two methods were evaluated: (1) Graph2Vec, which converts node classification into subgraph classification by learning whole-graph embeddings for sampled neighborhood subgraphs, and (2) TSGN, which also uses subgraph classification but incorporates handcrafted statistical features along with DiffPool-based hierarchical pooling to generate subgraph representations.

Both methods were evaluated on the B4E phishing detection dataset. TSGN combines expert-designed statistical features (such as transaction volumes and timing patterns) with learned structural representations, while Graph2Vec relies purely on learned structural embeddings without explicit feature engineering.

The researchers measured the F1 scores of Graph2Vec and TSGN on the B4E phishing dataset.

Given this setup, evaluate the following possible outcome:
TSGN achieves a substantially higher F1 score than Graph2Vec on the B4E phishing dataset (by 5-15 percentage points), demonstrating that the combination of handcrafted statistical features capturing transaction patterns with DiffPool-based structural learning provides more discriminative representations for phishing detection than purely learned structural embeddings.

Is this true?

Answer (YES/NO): YES